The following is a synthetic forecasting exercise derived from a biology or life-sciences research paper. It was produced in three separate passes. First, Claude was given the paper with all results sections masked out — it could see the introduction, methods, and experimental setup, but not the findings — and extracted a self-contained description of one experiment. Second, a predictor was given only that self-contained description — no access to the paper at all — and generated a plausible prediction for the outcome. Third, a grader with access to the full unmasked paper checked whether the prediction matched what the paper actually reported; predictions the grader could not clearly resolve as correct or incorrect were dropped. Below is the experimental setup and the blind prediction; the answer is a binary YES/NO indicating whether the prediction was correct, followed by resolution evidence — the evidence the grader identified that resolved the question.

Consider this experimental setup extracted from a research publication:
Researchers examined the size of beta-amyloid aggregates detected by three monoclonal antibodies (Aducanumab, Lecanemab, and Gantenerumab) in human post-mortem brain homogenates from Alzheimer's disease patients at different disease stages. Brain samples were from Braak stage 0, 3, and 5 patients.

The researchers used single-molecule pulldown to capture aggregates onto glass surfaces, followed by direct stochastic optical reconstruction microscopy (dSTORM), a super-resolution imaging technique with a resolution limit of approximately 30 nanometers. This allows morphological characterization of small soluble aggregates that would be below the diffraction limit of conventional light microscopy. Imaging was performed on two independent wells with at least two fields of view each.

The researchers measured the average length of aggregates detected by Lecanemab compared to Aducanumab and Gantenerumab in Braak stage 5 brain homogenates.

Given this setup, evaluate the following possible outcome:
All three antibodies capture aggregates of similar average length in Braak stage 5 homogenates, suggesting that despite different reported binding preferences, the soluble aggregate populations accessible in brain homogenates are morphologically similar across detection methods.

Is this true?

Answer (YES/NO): NO